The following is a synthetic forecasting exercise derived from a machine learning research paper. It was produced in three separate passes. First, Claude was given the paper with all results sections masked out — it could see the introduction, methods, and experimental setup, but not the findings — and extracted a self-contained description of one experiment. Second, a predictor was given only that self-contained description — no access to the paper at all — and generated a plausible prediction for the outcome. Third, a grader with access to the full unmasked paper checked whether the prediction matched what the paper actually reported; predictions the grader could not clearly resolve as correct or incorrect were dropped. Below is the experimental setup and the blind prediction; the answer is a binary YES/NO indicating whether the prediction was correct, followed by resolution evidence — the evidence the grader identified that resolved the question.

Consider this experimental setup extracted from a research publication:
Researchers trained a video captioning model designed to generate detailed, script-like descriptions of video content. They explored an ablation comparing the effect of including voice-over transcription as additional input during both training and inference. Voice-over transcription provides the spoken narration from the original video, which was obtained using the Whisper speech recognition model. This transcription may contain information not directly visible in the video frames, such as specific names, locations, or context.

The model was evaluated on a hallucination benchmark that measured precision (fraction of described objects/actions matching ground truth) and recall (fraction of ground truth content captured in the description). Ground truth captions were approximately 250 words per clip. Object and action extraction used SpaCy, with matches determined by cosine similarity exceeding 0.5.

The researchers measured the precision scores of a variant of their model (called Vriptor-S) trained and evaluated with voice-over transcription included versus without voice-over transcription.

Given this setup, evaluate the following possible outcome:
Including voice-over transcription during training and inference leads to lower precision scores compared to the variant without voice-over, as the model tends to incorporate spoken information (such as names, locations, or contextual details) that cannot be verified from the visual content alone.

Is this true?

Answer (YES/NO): NO